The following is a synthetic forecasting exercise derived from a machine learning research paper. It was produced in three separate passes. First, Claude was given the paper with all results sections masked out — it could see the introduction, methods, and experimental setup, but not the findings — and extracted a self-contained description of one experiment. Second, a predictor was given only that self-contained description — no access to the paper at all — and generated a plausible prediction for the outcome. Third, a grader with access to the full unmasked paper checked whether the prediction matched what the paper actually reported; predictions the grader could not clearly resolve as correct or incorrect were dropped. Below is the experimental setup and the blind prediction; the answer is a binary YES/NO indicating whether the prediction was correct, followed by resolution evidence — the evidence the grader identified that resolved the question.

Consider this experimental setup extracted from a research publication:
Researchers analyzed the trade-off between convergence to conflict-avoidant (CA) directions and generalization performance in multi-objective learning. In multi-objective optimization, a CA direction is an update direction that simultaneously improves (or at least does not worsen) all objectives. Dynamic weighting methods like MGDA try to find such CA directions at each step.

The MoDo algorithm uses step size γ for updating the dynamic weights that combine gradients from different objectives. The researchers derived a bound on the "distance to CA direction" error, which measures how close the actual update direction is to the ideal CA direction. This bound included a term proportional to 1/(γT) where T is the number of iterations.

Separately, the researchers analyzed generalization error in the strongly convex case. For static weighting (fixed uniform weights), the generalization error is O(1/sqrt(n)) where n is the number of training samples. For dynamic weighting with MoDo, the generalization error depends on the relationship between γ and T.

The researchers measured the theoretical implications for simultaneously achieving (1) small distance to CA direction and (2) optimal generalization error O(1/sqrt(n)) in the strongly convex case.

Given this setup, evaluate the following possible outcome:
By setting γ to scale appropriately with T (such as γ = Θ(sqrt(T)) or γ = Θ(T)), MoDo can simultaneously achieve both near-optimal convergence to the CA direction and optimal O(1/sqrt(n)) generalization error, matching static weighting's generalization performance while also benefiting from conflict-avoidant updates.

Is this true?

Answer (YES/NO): NO